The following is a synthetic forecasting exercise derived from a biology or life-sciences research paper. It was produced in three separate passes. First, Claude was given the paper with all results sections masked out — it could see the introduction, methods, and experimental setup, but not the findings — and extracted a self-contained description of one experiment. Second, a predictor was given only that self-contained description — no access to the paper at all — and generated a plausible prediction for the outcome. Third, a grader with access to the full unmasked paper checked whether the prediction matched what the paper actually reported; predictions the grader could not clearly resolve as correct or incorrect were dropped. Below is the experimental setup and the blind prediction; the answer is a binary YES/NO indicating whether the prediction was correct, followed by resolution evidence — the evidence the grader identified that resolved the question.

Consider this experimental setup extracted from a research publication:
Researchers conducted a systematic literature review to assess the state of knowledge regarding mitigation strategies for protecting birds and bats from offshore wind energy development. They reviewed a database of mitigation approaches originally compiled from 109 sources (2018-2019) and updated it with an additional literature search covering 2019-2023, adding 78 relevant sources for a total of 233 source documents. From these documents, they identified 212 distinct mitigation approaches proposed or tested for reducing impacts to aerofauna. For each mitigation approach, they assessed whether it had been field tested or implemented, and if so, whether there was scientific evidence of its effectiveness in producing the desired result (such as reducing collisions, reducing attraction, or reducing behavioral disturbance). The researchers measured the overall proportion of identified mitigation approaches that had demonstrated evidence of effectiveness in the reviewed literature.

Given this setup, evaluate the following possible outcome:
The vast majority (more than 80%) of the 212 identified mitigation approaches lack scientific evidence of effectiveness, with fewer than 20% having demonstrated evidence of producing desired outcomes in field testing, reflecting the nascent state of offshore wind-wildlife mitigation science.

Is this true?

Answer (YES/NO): YES